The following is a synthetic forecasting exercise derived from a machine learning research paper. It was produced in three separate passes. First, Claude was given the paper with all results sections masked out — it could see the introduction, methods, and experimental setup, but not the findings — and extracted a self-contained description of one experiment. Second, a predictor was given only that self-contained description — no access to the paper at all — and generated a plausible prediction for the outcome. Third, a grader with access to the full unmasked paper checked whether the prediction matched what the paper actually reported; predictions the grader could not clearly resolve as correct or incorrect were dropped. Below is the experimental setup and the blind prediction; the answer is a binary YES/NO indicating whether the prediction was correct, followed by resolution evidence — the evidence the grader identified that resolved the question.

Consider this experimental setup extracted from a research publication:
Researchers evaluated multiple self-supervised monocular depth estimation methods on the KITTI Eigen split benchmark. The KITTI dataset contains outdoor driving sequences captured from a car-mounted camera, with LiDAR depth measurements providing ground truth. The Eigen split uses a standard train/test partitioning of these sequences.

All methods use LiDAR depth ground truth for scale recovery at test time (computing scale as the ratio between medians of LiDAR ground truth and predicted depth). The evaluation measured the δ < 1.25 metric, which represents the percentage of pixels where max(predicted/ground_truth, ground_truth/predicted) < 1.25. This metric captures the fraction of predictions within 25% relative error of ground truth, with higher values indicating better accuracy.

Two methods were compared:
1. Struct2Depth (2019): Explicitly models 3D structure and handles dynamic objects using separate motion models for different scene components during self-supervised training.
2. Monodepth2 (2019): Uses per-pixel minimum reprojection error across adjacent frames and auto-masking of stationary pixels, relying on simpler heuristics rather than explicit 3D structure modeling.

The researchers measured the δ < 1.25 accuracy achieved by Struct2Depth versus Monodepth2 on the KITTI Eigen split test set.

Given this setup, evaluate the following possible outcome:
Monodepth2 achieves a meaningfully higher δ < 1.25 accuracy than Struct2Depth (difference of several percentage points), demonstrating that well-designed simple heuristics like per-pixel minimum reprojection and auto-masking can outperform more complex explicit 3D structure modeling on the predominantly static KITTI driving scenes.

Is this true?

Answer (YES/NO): YES